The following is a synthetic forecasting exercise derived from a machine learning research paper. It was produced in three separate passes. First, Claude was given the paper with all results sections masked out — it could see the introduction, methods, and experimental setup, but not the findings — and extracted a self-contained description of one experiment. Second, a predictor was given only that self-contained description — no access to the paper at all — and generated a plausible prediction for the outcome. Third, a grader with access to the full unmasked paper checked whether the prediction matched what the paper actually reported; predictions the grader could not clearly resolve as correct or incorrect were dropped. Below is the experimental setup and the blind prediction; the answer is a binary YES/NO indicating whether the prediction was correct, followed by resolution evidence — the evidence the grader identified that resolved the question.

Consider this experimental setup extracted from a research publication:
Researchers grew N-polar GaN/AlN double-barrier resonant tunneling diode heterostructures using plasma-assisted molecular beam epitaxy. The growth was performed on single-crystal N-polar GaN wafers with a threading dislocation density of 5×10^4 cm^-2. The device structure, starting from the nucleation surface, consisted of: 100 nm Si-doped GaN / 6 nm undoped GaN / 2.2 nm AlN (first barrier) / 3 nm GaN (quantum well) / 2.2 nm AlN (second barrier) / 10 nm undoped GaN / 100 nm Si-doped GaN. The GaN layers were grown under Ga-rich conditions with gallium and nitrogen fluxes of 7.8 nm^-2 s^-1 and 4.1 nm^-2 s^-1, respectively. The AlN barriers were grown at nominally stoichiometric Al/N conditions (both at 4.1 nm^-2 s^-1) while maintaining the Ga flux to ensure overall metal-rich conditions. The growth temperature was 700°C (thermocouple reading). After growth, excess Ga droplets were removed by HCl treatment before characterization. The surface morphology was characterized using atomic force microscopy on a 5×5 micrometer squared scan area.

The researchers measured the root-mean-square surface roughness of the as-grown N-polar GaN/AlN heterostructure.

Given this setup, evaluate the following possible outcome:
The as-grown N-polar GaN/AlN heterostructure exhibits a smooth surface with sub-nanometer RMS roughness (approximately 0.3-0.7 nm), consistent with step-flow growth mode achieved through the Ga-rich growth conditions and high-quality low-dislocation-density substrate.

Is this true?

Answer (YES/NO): YES